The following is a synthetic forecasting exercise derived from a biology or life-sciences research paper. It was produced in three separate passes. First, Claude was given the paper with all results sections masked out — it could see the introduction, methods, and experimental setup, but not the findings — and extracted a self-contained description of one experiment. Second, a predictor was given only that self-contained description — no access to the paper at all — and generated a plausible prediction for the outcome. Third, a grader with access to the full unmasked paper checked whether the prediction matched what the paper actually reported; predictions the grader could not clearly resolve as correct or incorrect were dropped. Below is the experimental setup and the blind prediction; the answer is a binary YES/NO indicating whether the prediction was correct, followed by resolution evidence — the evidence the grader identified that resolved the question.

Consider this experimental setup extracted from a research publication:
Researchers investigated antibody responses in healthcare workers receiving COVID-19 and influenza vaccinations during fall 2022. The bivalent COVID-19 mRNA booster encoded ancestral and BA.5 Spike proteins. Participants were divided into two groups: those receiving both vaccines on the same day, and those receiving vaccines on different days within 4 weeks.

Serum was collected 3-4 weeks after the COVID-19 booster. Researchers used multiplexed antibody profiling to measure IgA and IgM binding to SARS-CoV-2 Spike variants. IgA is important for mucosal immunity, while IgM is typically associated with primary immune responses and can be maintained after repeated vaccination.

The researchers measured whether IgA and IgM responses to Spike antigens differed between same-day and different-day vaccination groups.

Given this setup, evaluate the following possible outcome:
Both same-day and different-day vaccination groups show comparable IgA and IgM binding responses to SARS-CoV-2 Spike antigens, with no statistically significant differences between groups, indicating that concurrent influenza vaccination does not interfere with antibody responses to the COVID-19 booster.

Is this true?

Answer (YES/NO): YES